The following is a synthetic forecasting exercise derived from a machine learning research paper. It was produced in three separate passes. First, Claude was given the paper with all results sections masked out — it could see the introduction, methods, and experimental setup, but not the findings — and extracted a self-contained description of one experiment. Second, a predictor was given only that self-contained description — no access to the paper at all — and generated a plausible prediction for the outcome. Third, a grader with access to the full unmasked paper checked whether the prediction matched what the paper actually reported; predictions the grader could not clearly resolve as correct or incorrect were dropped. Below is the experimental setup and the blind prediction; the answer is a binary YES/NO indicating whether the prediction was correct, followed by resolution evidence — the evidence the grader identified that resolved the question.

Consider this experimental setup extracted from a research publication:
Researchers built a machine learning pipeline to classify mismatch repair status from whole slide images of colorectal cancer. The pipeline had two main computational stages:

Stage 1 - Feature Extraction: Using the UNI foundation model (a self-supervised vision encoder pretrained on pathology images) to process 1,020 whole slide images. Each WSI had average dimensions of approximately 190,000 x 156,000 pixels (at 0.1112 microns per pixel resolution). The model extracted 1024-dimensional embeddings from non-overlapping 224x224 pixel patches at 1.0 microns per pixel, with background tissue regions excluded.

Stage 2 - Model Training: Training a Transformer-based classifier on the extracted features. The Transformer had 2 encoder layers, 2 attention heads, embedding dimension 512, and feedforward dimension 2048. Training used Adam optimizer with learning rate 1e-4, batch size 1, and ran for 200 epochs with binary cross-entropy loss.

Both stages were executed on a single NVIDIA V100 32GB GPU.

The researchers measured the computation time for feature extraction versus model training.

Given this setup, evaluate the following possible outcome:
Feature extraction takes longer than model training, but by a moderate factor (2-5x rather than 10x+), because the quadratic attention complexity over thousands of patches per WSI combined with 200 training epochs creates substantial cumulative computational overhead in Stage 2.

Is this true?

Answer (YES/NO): NO